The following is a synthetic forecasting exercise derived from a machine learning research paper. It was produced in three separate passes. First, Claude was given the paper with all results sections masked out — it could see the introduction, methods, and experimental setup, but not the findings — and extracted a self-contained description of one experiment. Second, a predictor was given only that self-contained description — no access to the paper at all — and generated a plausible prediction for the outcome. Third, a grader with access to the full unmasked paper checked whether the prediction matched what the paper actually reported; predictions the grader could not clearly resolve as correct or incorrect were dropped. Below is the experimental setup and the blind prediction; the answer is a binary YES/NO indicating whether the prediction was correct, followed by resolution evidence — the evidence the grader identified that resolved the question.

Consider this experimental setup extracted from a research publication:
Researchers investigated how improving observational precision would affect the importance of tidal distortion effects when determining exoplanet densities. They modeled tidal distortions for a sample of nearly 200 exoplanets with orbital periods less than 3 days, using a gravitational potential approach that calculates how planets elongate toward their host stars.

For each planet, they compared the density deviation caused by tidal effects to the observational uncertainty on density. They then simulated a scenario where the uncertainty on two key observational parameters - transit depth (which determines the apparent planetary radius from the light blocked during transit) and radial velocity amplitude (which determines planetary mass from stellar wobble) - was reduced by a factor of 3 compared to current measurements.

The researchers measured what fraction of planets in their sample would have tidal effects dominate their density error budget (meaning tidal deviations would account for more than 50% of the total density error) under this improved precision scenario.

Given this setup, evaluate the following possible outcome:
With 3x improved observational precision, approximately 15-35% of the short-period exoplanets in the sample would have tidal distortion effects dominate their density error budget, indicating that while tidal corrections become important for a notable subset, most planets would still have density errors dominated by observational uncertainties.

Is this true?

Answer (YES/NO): NO